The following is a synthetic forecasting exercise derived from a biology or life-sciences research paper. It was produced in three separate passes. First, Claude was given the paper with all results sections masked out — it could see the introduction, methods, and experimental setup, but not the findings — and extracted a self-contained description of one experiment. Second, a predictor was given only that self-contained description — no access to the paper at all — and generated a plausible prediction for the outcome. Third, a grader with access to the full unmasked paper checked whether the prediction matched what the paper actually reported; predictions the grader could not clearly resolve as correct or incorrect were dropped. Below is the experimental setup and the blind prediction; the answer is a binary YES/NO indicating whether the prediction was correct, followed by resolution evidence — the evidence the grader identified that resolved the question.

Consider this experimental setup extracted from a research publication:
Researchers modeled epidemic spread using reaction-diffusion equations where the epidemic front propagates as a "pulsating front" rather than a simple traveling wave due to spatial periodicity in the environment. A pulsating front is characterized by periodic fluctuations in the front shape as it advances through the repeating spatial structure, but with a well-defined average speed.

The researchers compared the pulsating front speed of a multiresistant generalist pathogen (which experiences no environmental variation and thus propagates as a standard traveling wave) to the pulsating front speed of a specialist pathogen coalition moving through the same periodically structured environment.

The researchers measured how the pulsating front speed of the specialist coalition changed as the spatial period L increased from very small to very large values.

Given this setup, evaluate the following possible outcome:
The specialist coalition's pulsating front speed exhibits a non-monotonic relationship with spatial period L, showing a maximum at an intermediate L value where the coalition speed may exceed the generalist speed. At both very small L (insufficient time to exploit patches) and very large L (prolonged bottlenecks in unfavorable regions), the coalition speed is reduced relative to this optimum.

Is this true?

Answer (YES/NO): NO